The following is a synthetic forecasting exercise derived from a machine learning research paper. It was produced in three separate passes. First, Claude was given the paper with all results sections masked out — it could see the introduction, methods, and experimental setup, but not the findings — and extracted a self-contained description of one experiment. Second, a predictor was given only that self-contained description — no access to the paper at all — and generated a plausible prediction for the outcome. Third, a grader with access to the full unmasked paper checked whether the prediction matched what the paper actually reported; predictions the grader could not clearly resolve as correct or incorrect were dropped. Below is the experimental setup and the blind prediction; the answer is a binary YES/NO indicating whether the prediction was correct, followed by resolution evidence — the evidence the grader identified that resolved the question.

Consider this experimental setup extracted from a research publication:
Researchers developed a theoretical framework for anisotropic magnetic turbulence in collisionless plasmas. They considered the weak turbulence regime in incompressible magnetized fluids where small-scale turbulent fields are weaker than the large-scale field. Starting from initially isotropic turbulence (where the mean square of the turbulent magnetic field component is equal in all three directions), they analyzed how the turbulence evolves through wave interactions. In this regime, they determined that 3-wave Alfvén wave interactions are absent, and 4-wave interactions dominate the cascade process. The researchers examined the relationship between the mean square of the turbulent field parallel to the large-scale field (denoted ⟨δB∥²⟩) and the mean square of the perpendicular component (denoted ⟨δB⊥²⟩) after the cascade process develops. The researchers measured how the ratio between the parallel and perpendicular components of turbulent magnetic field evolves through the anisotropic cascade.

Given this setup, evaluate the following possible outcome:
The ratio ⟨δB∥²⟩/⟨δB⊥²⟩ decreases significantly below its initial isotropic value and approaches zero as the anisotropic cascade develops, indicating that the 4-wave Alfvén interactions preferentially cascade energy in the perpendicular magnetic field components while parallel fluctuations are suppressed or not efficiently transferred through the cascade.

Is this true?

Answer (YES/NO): NO